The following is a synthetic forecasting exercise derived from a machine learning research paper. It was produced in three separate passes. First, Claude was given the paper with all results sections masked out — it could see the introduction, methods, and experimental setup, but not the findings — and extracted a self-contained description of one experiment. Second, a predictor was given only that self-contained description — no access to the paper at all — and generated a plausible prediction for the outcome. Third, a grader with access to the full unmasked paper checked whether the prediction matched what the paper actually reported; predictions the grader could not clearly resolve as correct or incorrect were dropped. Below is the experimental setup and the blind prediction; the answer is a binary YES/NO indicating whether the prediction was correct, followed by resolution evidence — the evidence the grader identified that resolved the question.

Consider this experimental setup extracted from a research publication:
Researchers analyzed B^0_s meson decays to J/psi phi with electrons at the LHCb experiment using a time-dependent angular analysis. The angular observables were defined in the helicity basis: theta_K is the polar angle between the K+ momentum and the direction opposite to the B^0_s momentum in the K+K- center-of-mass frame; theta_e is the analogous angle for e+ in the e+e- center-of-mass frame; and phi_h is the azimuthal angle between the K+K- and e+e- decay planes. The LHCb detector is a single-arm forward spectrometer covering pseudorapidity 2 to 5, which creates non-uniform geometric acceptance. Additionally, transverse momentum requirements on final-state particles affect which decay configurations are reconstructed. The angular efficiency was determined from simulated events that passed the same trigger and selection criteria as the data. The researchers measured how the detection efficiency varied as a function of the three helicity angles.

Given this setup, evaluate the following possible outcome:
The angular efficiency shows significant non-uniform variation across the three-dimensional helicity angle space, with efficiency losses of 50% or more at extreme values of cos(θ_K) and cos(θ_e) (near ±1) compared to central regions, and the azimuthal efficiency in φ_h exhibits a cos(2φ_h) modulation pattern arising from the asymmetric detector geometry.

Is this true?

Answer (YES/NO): NO